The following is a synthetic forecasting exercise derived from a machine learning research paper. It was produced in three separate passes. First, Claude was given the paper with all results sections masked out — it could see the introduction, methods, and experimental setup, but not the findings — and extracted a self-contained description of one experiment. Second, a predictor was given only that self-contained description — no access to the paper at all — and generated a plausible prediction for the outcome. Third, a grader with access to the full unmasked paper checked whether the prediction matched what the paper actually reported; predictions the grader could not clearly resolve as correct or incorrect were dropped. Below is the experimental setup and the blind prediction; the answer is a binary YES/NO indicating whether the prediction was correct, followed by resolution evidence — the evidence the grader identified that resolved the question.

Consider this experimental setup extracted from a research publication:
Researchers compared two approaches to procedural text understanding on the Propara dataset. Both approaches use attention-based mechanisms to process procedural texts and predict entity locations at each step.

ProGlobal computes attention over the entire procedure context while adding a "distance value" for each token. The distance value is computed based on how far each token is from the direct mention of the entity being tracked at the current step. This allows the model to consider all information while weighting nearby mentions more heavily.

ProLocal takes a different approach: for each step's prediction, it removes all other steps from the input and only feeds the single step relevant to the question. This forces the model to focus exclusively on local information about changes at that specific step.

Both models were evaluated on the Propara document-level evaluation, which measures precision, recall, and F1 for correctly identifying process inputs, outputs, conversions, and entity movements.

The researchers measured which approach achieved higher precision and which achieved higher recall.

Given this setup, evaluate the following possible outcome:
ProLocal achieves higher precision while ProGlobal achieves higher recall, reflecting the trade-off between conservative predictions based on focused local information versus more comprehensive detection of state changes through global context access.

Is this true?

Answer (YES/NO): YES